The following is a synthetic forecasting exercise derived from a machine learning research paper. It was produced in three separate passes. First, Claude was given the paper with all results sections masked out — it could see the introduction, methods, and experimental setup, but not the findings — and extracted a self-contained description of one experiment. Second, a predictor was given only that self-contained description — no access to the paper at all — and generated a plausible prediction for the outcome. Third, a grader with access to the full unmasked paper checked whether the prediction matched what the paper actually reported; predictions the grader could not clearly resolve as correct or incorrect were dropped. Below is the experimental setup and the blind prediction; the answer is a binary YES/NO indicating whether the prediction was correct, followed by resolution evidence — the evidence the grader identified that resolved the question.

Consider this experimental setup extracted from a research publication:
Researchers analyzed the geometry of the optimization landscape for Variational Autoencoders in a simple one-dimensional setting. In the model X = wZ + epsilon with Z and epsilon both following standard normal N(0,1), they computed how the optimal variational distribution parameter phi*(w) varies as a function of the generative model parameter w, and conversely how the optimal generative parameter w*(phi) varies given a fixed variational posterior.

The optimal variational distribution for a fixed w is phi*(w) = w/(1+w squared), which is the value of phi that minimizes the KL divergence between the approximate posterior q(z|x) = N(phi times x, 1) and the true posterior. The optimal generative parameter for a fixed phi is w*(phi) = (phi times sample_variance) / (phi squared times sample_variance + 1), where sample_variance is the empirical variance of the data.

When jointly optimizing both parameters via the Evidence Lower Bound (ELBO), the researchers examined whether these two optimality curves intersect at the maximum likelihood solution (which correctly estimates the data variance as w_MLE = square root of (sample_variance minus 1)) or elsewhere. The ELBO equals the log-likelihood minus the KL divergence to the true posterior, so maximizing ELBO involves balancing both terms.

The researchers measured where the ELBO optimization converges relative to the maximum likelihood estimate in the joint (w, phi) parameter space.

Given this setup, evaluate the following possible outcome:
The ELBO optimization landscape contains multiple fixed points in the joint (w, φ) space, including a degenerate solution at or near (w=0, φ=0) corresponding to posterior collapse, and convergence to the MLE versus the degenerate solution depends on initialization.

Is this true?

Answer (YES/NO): NO